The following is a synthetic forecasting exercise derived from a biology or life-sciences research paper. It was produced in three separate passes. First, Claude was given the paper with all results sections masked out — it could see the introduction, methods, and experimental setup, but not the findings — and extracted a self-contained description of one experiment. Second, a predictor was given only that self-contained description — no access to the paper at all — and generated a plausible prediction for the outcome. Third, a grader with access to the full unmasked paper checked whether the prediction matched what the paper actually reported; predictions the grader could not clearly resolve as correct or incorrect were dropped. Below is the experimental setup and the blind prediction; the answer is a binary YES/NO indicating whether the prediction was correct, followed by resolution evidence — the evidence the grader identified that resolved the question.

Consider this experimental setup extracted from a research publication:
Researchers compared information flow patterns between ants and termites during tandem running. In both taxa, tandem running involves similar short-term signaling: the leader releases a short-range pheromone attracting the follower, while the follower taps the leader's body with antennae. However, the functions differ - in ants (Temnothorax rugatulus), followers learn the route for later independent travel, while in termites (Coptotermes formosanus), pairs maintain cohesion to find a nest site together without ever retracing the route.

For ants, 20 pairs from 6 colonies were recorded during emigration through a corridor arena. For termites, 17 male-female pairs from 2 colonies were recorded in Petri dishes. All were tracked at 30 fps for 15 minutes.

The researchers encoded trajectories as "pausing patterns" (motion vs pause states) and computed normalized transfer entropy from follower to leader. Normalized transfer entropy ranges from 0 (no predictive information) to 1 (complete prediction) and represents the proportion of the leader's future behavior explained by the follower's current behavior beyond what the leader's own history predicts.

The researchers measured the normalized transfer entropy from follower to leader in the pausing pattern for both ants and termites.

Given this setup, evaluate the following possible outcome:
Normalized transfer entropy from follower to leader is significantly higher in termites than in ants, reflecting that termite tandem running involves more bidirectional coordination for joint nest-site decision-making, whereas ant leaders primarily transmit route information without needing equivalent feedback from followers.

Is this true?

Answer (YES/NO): NO